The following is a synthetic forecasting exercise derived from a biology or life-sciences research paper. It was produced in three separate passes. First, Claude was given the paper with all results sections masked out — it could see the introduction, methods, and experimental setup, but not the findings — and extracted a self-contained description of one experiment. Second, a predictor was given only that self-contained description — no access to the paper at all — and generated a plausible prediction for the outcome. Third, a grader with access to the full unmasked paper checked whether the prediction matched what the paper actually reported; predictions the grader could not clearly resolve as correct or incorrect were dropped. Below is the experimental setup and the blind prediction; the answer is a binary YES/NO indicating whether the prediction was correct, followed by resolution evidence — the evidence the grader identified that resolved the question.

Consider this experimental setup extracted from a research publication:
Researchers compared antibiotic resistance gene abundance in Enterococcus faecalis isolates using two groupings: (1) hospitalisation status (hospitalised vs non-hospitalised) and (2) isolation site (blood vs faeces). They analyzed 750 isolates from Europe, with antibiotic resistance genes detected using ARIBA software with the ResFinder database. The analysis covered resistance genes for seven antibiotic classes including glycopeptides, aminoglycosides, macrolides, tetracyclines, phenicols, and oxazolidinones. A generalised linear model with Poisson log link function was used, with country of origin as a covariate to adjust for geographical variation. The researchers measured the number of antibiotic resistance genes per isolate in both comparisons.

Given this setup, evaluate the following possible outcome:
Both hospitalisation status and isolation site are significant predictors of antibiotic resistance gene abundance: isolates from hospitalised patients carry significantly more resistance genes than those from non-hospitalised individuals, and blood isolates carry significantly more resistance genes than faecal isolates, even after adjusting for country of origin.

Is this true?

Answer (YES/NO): YES